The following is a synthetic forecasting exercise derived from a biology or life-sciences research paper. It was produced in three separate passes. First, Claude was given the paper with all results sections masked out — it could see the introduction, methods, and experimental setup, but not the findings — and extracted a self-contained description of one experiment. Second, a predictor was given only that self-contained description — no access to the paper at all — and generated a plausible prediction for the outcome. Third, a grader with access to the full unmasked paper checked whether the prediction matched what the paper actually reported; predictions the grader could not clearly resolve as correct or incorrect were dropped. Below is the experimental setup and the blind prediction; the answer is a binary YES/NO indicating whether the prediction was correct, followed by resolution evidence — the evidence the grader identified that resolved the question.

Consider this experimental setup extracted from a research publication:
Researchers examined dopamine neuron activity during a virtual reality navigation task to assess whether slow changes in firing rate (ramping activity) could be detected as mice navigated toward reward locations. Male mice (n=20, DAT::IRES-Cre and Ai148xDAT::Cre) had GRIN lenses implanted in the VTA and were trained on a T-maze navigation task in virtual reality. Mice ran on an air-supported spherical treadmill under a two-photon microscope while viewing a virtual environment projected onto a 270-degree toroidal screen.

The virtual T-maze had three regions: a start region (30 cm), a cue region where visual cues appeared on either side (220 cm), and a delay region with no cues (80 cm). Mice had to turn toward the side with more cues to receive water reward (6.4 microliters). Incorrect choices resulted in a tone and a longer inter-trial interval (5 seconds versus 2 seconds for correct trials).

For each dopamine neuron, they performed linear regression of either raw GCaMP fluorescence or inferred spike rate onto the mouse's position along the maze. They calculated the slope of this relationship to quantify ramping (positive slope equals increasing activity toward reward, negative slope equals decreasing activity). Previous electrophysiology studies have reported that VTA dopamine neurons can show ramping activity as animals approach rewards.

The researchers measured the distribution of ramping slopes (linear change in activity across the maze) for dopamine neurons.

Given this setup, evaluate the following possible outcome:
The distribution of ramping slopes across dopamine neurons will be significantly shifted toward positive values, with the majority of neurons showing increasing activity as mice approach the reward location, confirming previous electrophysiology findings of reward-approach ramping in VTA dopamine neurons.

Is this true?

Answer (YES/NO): NO